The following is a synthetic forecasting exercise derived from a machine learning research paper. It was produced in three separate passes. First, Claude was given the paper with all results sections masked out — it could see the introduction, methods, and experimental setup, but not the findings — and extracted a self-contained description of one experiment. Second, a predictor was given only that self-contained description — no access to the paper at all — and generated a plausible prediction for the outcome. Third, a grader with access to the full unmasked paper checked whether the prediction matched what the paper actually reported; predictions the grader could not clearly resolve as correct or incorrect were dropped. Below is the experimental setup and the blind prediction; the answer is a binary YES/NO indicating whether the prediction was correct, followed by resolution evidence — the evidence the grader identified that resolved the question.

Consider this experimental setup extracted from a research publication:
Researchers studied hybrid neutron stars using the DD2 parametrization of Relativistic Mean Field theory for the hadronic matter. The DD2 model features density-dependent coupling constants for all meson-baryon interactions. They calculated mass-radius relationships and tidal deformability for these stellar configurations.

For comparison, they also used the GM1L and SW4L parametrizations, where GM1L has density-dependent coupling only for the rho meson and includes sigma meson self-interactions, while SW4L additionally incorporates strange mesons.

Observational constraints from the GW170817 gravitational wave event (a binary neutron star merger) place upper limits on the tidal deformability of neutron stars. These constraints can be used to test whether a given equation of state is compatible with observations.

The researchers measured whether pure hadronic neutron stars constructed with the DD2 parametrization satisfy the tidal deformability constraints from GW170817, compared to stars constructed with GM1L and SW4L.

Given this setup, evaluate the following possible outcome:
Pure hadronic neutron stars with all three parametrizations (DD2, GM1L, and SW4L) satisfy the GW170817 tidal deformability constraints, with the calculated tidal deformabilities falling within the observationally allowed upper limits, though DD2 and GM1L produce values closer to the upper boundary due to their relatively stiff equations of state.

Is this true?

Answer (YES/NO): NO